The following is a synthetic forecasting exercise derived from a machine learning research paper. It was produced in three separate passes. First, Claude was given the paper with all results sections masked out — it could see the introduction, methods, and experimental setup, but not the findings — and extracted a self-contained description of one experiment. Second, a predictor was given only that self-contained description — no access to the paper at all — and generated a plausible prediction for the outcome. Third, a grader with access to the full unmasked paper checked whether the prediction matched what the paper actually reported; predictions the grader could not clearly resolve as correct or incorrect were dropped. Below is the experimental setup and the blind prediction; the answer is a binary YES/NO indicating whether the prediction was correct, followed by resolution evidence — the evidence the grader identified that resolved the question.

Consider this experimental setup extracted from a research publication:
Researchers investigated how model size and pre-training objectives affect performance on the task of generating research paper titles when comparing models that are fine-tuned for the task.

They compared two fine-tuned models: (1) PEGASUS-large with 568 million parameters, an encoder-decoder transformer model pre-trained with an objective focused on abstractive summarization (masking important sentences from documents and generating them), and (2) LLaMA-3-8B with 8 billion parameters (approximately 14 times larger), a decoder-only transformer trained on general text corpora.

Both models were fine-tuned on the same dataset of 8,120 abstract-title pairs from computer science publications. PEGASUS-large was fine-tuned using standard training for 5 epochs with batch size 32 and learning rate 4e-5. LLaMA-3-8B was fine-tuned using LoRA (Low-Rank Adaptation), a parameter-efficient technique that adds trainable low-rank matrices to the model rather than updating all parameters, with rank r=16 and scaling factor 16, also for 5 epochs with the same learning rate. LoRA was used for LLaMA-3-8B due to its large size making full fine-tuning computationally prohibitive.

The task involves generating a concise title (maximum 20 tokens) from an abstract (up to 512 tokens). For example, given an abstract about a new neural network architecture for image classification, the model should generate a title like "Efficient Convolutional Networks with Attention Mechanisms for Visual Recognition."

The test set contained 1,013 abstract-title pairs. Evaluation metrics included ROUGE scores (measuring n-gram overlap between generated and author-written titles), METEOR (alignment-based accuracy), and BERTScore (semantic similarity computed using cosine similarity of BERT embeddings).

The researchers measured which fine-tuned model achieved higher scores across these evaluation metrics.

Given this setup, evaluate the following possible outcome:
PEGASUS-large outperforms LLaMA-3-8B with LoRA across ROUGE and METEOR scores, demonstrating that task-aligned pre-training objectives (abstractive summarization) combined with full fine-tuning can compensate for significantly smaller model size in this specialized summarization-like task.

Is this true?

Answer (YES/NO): YES